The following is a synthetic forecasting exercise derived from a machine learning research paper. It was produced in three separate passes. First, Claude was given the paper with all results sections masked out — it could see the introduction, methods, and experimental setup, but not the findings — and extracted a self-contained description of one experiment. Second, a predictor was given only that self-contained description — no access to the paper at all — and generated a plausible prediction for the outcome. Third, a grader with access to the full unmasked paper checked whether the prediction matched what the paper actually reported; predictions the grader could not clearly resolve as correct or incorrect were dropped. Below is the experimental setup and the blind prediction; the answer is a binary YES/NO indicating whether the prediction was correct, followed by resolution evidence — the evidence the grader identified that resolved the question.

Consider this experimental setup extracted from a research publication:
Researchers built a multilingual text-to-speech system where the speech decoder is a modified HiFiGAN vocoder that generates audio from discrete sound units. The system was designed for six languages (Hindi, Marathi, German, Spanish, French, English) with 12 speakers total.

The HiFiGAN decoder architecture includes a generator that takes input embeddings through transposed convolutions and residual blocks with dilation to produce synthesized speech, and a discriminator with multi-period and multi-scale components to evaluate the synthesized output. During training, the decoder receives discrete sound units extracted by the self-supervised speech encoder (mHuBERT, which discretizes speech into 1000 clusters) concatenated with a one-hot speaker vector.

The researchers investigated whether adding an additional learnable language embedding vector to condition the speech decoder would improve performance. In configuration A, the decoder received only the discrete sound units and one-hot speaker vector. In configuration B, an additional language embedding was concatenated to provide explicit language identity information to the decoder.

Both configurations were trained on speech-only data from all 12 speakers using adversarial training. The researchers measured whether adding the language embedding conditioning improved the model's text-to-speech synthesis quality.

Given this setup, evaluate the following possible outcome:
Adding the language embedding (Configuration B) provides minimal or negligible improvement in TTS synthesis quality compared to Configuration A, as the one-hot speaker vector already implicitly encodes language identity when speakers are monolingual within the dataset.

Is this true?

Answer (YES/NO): YES